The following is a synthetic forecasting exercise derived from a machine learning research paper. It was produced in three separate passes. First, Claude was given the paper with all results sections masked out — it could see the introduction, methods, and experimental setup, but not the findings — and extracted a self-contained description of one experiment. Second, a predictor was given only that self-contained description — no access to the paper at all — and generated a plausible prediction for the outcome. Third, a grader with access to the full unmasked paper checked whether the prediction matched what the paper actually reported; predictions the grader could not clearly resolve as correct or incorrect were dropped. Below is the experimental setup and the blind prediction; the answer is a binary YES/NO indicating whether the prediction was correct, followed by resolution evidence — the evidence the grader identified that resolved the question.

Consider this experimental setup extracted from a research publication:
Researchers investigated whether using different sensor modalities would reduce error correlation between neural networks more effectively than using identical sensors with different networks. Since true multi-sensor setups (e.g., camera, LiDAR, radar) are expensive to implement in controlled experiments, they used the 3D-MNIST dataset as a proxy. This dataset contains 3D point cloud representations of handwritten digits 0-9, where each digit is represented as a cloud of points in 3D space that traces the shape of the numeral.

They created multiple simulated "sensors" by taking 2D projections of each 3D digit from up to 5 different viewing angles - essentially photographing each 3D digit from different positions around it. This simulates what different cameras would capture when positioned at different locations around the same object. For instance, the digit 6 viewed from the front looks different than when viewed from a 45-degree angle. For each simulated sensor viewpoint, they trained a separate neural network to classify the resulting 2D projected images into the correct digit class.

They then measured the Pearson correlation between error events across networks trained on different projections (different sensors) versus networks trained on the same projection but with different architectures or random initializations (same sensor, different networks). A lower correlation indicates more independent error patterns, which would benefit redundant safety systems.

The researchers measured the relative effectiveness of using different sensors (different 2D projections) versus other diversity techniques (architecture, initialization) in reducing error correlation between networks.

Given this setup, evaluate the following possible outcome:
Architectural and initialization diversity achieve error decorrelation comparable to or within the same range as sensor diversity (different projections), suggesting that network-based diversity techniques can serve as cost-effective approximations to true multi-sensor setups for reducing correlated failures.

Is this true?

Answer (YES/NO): NO